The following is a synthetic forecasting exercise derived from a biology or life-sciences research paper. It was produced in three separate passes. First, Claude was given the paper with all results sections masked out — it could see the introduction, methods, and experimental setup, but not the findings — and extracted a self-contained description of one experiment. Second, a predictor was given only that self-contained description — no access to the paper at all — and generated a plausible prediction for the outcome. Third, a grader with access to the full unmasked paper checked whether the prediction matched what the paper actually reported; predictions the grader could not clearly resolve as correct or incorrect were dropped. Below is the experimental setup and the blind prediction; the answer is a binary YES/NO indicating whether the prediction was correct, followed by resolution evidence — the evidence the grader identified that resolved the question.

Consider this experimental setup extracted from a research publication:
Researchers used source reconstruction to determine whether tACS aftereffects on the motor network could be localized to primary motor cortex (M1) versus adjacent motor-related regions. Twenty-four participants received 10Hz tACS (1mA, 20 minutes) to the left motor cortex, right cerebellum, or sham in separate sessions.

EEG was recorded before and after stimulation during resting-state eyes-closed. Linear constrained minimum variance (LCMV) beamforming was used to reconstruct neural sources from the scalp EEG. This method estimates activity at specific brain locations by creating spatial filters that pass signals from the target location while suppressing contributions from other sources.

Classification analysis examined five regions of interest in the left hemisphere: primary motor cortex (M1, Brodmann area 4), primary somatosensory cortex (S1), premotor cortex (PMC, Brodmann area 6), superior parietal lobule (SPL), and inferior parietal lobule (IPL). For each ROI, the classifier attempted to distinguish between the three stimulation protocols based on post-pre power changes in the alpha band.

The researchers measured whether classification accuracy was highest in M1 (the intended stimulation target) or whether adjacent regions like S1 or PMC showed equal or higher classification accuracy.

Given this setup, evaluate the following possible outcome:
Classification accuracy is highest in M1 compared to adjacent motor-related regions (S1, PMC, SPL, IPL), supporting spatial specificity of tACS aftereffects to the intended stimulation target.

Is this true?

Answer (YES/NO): NO